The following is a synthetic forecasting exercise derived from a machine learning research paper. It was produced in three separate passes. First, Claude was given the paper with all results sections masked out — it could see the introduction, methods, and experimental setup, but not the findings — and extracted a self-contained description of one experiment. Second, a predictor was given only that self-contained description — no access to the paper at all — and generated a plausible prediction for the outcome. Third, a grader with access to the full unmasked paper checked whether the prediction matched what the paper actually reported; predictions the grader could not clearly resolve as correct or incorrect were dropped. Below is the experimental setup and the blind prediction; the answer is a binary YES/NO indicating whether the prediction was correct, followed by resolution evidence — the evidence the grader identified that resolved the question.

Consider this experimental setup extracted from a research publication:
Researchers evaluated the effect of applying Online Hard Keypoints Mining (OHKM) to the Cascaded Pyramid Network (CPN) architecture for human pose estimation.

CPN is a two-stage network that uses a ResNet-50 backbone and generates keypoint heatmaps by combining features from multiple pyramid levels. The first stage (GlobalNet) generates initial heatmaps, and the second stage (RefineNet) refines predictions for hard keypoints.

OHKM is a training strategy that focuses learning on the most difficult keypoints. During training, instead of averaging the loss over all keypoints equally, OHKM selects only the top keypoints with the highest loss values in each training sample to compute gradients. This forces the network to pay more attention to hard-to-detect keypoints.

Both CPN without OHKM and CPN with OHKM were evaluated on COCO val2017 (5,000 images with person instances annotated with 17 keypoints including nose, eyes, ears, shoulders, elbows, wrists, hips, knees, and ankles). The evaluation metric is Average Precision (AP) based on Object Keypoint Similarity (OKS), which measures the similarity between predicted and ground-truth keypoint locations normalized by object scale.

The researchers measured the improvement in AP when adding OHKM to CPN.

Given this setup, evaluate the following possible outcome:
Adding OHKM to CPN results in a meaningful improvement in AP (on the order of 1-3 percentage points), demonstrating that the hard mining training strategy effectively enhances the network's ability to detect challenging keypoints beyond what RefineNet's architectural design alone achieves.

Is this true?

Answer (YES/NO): NO